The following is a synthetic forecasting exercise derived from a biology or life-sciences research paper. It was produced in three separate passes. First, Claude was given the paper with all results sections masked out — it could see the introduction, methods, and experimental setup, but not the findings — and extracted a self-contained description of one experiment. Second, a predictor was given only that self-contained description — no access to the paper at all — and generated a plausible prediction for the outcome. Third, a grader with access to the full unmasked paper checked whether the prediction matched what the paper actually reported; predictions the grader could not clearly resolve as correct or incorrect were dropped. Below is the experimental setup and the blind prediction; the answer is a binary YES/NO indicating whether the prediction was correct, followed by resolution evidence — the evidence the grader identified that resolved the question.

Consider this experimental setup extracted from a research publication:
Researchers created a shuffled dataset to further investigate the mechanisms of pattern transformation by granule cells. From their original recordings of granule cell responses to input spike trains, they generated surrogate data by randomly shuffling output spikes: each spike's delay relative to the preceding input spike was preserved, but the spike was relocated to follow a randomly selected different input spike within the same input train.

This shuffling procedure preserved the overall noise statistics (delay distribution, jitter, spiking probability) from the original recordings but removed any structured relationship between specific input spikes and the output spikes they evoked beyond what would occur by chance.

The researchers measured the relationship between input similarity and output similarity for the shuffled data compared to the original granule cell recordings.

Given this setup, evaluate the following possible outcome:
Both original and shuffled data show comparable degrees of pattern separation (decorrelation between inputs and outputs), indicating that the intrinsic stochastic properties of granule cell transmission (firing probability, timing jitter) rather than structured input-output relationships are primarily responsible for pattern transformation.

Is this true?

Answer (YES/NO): NO